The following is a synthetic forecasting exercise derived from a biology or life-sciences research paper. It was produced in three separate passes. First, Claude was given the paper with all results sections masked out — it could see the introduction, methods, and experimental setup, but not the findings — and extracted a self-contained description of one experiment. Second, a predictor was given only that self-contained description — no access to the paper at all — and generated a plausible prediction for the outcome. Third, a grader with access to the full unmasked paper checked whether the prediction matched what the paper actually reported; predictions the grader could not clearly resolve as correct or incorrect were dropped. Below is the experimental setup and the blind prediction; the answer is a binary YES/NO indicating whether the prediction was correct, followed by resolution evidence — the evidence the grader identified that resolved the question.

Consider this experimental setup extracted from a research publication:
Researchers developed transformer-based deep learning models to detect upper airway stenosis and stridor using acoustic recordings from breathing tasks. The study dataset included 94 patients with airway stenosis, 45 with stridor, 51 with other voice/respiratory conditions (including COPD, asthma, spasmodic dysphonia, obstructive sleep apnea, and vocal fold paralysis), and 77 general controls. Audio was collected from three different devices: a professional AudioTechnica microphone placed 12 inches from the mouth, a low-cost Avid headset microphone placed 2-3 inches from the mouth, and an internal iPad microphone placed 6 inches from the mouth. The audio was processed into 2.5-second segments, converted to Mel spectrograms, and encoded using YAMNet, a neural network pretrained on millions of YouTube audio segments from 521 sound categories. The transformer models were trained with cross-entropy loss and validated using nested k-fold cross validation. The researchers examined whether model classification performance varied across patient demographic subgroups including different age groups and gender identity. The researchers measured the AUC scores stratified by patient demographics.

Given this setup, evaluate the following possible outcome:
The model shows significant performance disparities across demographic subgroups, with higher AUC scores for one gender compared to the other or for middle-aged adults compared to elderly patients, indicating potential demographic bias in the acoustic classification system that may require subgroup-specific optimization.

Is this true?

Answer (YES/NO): NO